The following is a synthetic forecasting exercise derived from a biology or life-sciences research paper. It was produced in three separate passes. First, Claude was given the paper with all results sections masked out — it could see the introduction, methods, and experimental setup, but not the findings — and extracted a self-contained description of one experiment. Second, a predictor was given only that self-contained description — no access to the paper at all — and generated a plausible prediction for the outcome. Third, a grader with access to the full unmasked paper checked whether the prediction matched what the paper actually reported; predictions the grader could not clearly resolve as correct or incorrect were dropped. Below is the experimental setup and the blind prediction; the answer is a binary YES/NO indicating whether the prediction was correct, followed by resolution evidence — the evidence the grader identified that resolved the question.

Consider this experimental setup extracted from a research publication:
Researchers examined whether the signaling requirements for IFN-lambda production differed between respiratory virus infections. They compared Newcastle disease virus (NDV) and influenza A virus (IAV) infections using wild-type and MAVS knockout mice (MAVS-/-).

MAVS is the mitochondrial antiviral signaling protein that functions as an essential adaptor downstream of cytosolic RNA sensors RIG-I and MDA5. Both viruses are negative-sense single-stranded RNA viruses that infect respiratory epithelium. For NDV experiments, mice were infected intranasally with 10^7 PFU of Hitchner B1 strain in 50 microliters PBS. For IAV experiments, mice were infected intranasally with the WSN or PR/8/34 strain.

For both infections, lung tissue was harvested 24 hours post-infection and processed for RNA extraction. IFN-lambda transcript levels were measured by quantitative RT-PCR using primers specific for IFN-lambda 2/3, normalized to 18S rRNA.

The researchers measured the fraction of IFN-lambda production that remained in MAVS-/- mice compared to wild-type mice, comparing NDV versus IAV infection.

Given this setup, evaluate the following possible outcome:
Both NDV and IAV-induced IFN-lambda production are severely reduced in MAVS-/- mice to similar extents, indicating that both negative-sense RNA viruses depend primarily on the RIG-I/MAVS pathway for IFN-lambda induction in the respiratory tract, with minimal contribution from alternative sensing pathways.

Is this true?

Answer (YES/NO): NO